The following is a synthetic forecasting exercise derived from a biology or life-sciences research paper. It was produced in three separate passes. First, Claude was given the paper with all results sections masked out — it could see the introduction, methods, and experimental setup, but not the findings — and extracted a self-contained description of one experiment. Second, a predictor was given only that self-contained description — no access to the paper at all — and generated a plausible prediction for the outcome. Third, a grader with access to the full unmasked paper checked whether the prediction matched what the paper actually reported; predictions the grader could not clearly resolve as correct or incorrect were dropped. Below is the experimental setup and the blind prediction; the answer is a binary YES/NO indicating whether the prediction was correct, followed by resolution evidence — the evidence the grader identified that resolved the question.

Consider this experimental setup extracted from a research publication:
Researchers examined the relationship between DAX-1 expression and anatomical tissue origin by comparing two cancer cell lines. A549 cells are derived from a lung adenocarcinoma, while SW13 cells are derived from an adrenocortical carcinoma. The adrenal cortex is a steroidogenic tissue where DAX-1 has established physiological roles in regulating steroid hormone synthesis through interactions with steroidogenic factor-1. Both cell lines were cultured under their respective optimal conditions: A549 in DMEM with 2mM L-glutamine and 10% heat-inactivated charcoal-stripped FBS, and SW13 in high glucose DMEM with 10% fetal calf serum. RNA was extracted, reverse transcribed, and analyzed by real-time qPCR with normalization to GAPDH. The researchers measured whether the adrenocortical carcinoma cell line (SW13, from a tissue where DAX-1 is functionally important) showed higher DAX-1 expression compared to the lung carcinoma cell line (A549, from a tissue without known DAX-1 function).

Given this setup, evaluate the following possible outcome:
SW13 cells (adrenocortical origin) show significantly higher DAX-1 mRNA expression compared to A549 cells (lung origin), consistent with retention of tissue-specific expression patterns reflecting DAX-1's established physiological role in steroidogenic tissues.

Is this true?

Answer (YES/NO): NO